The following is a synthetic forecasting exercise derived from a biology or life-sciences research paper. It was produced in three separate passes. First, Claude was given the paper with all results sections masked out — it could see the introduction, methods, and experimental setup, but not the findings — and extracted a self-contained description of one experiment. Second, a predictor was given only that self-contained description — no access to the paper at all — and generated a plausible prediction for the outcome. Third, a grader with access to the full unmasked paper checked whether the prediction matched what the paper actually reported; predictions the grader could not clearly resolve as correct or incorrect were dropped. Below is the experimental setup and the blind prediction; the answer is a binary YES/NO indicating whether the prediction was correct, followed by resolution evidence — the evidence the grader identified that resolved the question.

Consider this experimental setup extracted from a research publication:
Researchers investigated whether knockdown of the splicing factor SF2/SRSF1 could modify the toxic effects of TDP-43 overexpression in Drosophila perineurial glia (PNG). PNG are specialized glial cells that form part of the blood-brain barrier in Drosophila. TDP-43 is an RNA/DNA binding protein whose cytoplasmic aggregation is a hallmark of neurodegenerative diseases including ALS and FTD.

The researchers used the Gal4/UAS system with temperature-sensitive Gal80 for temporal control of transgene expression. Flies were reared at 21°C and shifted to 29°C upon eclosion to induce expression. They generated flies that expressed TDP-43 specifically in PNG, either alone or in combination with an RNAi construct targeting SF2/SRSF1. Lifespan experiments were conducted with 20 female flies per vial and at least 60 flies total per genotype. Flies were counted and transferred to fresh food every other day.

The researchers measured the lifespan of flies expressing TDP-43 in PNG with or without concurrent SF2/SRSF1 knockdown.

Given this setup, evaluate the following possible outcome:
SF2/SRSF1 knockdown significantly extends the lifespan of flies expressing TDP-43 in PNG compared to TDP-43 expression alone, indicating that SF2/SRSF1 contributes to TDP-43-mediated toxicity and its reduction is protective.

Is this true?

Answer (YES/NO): YES